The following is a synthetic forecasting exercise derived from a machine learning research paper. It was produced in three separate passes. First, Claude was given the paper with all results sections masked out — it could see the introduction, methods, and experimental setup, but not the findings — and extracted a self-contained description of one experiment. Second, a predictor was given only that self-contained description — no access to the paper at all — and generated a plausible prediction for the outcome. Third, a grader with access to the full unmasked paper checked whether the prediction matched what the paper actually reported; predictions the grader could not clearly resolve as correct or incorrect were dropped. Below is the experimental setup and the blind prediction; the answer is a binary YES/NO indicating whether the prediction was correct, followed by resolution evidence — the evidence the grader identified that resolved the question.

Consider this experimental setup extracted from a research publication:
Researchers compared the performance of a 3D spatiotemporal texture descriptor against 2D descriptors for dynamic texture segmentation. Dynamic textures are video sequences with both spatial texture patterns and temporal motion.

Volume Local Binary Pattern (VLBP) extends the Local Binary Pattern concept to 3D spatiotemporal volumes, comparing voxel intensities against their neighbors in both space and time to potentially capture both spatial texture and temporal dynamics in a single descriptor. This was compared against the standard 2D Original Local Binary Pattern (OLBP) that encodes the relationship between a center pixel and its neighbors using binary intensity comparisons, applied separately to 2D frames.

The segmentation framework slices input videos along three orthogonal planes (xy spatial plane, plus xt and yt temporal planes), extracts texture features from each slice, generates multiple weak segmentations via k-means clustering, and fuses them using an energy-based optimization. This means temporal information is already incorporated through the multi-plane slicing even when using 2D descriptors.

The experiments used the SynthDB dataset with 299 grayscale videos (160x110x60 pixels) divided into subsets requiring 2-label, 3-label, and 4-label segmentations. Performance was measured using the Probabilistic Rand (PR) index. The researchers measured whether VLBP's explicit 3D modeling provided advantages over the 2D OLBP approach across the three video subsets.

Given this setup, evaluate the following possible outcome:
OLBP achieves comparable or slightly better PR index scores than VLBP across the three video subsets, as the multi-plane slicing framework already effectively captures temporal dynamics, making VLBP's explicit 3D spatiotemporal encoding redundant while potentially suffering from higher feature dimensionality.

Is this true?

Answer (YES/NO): NO